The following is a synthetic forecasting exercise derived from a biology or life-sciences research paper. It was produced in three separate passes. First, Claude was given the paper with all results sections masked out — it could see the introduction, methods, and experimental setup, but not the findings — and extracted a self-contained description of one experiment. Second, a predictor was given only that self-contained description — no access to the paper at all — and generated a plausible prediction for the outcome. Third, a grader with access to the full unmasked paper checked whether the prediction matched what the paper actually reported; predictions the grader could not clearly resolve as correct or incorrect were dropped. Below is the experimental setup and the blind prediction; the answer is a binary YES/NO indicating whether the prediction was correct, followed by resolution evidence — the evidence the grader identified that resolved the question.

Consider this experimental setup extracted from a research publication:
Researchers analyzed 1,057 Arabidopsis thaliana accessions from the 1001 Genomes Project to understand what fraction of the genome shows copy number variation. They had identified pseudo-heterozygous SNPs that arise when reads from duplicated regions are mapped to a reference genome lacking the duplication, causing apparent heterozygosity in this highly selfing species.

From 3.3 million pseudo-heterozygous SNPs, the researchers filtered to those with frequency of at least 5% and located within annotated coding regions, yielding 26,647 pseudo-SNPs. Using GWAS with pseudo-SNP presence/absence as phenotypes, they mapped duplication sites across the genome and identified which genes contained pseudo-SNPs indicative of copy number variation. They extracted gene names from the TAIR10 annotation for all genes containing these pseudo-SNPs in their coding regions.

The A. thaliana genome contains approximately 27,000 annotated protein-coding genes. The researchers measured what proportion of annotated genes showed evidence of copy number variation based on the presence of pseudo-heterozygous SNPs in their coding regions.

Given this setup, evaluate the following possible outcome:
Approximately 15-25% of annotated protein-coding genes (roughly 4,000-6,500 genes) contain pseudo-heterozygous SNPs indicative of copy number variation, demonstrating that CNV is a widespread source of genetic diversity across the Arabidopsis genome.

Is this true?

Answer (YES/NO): NO